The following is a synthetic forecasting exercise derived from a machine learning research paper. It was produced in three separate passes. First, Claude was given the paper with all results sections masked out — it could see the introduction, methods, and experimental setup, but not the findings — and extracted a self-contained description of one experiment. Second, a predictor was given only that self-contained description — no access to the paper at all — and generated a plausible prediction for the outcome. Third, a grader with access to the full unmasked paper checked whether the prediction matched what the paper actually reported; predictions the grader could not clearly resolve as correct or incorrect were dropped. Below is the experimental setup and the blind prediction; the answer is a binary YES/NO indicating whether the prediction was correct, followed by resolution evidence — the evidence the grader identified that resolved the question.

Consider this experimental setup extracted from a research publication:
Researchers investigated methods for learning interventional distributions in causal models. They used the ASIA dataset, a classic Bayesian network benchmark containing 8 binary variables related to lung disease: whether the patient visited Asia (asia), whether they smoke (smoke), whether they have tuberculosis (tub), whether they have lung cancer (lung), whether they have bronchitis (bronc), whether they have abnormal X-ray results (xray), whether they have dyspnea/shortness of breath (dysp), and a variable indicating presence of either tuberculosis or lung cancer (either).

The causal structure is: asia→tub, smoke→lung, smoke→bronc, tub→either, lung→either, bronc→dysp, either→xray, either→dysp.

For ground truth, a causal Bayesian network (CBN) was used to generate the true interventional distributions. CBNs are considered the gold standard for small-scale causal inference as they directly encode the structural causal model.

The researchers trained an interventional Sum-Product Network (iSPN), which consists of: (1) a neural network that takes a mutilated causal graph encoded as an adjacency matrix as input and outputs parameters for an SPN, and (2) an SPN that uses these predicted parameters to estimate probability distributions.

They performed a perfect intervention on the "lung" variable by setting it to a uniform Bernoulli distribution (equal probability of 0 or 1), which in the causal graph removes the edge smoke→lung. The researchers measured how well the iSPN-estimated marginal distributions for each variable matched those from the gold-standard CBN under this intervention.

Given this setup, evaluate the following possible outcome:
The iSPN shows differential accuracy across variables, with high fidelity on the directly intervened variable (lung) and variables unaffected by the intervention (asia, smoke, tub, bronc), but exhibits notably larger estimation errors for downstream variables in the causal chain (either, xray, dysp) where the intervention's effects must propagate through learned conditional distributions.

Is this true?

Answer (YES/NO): NO